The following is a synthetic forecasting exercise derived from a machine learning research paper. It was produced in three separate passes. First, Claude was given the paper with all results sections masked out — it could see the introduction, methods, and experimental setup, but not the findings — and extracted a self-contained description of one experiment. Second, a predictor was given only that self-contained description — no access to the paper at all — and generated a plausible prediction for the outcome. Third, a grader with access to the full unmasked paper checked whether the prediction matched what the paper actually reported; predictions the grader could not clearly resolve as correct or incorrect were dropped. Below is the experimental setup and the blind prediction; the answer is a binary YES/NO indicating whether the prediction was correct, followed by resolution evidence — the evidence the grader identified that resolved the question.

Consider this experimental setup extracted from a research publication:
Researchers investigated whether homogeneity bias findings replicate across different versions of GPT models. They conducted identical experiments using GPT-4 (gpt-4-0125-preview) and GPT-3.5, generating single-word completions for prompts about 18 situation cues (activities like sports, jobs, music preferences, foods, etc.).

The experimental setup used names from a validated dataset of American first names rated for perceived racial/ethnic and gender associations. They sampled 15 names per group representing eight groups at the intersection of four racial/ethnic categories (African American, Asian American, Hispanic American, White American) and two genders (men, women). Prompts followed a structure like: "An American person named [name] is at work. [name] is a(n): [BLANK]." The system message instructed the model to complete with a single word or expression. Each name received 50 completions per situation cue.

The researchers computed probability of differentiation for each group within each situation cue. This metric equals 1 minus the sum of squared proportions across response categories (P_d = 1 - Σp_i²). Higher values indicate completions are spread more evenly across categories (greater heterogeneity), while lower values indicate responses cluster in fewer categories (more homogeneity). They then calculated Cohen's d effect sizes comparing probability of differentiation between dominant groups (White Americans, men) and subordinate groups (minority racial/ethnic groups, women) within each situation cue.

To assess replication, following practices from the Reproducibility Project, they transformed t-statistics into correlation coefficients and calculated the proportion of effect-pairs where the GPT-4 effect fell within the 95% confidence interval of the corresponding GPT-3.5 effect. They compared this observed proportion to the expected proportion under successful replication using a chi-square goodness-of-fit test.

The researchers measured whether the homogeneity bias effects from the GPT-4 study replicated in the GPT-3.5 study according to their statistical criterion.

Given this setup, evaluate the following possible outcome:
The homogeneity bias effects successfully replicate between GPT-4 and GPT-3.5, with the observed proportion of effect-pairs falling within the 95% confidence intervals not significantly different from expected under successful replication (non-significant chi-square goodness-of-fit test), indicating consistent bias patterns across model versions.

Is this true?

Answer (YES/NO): NO